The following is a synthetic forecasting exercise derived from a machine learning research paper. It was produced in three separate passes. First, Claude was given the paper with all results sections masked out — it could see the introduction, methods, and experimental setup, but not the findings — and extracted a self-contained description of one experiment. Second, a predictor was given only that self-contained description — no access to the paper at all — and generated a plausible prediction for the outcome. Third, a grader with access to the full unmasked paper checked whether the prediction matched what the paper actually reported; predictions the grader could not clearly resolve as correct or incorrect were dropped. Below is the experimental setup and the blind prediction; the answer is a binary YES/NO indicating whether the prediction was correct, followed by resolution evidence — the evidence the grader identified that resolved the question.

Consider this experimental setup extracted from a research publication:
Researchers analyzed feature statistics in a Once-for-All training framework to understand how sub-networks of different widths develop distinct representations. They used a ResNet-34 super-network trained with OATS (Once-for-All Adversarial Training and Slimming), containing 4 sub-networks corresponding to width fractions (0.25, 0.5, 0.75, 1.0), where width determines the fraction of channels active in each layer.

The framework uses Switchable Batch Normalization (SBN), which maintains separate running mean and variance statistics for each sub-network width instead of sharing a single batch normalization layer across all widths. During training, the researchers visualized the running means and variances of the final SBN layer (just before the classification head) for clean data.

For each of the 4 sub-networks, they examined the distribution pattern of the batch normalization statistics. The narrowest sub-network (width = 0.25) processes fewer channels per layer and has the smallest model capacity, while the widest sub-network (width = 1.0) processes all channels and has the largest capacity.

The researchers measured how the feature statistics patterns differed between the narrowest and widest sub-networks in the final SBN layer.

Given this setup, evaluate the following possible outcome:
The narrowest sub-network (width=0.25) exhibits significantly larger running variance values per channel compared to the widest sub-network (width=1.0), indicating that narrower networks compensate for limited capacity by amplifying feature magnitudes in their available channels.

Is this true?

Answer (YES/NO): NO